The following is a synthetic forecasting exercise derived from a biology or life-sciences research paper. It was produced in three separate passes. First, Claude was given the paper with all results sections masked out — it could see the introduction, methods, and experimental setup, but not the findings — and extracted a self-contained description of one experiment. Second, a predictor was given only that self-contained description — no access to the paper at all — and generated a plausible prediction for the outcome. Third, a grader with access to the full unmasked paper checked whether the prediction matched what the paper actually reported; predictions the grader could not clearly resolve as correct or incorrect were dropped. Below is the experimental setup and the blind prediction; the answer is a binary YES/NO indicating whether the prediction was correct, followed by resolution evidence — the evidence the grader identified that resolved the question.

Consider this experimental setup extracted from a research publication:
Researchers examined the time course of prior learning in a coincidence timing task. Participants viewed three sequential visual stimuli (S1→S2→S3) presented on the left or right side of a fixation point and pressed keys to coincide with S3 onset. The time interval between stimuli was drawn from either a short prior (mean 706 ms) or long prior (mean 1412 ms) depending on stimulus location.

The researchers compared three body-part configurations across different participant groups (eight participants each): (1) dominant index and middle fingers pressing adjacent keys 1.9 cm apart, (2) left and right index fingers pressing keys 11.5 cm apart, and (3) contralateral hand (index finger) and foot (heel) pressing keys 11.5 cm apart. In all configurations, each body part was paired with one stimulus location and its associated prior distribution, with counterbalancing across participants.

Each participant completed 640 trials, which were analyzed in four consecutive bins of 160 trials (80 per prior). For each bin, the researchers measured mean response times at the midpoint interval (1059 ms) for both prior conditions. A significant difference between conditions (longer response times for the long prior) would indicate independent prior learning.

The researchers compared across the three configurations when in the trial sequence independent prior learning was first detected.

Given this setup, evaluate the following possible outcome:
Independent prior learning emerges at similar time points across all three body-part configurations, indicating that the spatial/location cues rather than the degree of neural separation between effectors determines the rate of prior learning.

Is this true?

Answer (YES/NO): NO